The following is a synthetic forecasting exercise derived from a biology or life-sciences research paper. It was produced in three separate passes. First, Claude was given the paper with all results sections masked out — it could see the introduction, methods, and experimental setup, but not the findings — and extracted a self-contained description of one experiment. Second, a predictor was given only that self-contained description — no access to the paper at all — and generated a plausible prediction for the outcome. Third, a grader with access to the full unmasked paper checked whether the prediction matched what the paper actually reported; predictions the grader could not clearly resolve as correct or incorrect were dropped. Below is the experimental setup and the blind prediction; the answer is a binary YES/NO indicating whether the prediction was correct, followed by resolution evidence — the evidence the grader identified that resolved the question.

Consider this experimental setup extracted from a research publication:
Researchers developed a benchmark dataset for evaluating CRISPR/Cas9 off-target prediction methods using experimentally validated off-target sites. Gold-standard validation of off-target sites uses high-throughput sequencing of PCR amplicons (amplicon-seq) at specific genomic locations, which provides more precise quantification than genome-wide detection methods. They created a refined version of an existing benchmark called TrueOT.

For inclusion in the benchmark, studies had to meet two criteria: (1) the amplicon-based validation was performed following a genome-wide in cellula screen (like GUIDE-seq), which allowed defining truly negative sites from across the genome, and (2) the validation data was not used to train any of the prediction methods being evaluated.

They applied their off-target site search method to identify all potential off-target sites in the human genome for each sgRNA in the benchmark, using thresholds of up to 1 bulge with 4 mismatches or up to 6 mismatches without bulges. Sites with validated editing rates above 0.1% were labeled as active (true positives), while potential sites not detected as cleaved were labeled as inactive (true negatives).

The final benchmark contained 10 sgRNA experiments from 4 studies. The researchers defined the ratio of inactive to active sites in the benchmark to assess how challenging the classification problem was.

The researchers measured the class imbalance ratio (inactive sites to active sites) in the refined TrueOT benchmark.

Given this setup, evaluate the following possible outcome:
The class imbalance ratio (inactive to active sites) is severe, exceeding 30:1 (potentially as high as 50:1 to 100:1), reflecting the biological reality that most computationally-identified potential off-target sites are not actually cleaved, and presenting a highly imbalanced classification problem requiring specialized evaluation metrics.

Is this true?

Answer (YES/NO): NO